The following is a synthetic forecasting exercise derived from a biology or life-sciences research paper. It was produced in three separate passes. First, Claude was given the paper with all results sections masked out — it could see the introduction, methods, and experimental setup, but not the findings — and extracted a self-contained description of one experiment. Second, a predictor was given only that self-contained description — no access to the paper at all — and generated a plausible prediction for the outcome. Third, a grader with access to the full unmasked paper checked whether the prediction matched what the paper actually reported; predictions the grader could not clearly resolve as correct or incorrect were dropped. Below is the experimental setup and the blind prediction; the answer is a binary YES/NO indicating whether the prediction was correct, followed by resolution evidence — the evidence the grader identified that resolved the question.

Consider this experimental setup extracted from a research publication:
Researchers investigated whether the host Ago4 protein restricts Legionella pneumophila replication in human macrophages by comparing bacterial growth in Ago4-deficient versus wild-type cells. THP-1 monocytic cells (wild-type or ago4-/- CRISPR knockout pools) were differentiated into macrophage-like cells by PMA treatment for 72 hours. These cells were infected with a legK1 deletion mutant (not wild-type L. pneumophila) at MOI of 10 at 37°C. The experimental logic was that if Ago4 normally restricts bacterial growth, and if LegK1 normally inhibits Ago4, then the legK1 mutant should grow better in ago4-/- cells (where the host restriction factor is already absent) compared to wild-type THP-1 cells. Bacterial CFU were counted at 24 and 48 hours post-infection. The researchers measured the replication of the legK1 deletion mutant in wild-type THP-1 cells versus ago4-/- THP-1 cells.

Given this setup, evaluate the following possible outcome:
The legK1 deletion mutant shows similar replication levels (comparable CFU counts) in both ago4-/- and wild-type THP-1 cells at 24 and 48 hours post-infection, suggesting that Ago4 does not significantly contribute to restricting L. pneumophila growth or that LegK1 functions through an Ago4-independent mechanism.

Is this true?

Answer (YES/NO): NO